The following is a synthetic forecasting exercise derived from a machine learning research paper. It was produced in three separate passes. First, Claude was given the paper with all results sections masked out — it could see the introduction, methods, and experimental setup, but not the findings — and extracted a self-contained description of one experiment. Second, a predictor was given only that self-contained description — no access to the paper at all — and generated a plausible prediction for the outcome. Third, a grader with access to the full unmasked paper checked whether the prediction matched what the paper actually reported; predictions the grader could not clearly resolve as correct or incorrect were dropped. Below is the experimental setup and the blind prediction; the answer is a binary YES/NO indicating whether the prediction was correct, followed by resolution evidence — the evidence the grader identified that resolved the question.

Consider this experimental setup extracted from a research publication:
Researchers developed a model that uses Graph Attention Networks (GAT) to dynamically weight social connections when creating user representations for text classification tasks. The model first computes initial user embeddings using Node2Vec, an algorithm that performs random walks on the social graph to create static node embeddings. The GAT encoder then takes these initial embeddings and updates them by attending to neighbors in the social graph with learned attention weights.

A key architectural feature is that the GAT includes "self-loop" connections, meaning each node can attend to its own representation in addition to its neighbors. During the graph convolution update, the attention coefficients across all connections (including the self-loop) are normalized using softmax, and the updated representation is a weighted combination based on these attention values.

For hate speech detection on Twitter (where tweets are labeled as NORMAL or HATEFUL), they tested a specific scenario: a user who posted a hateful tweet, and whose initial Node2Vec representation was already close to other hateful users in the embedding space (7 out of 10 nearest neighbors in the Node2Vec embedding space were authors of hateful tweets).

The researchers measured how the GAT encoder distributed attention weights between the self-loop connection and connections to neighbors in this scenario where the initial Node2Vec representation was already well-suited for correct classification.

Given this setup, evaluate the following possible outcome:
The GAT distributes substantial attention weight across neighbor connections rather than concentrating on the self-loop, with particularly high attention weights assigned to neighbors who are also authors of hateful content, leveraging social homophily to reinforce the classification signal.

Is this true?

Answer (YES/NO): NO